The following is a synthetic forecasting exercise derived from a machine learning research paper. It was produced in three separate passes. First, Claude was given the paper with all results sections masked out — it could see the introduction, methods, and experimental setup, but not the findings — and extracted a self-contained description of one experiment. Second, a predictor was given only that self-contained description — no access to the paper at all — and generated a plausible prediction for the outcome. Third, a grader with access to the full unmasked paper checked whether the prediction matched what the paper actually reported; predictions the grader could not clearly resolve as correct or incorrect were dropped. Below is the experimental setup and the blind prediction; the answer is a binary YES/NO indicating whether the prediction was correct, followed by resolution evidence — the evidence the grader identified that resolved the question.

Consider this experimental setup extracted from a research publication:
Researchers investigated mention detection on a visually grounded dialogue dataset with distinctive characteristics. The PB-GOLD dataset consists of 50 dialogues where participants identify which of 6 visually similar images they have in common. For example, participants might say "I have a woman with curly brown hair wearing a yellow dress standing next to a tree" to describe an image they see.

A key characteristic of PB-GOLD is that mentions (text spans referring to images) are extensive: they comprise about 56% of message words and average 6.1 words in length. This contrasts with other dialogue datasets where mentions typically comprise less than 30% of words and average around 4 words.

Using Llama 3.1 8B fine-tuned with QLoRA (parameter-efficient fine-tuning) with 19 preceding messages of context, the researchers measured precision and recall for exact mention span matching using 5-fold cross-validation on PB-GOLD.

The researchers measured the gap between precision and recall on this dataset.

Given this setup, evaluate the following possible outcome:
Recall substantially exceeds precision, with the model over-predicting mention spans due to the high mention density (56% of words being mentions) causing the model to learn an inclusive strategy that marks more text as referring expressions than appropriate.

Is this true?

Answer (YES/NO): NO